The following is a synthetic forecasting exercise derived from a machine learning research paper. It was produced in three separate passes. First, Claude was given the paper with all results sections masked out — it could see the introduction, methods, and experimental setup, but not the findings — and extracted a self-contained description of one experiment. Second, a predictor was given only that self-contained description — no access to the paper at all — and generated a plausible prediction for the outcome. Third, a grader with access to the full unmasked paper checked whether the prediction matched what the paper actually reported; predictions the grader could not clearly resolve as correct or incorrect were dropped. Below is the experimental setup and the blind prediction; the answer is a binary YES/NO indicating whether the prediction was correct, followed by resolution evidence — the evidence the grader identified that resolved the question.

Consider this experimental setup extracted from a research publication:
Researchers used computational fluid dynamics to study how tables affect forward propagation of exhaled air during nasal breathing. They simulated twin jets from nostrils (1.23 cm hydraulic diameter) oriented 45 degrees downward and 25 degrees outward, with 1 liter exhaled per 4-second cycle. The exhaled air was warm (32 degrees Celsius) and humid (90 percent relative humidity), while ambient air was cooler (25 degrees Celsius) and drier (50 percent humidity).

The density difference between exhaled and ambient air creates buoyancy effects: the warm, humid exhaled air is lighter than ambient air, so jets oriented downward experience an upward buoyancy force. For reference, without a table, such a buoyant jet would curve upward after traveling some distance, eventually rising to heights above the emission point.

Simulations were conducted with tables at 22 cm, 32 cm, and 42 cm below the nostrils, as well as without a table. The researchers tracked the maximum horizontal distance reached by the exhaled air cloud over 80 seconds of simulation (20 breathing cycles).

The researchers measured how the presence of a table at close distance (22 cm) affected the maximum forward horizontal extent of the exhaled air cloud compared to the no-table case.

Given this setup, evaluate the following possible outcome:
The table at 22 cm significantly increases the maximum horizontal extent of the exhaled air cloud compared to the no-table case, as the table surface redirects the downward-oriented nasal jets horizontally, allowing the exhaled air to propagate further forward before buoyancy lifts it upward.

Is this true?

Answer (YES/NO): NO